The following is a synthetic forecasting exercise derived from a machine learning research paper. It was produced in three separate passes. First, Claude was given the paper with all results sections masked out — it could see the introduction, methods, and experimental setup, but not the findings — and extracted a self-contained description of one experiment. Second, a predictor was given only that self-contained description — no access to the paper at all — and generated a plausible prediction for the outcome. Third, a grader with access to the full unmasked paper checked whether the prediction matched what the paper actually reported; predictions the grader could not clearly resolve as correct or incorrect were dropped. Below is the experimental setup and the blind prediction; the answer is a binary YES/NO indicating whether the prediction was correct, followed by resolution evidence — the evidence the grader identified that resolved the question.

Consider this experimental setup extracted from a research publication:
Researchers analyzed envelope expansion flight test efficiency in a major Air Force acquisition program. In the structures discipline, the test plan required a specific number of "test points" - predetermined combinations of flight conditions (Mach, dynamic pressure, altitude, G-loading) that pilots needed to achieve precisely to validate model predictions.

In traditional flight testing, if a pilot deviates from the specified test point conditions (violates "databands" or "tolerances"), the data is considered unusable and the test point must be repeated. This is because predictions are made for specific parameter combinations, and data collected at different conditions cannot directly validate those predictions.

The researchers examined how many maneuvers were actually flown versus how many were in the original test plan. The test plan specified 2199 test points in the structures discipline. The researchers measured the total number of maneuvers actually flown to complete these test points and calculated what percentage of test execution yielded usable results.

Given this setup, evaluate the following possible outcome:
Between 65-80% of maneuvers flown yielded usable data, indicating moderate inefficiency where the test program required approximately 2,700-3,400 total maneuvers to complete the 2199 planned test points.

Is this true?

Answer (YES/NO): NO